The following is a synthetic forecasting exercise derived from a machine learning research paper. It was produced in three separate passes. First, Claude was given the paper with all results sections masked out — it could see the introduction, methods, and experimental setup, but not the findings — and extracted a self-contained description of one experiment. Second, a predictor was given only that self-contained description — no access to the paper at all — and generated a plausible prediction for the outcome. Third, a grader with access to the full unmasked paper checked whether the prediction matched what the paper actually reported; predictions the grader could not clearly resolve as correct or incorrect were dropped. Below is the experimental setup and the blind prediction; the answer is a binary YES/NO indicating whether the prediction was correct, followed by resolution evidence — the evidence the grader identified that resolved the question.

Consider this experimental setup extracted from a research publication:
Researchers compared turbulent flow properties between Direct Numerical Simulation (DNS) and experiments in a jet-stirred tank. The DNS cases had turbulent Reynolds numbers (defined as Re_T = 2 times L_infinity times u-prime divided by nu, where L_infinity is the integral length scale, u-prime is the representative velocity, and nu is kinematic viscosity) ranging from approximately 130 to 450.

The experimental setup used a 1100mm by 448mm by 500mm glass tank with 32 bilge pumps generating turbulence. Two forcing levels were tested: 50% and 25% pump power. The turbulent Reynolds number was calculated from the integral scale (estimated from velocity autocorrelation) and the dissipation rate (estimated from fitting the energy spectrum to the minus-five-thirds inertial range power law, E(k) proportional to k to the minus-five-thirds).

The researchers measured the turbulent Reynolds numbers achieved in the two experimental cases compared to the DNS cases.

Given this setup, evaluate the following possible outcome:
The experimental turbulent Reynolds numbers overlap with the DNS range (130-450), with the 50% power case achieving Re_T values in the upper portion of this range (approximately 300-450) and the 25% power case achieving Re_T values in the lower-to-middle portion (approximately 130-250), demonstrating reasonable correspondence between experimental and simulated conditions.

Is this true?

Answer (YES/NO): NO